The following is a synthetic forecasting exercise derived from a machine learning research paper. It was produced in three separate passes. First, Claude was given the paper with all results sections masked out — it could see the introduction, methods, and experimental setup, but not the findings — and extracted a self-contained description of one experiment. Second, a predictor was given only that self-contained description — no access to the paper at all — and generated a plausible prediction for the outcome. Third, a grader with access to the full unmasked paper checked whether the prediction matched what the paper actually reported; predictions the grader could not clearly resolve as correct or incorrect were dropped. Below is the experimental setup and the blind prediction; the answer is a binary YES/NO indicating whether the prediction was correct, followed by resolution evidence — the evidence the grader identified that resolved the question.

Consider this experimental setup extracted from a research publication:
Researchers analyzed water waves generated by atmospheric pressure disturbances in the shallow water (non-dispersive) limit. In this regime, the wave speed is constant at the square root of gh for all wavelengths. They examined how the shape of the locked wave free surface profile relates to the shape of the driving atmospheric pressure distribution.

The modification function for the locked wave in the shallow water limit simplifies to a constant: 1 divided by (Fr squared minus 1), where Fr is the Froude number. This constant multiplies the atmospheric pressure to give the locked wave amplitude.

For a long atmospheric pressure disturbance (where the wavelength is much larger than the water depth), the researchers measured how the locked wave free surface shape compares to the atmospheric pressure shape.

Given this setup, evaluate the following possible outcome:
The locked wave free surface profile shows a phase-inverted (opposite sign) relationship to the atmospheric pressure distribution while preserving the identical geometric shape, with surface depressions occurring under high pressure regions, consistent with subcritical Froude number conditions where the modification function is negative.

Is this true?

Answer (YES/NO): YES